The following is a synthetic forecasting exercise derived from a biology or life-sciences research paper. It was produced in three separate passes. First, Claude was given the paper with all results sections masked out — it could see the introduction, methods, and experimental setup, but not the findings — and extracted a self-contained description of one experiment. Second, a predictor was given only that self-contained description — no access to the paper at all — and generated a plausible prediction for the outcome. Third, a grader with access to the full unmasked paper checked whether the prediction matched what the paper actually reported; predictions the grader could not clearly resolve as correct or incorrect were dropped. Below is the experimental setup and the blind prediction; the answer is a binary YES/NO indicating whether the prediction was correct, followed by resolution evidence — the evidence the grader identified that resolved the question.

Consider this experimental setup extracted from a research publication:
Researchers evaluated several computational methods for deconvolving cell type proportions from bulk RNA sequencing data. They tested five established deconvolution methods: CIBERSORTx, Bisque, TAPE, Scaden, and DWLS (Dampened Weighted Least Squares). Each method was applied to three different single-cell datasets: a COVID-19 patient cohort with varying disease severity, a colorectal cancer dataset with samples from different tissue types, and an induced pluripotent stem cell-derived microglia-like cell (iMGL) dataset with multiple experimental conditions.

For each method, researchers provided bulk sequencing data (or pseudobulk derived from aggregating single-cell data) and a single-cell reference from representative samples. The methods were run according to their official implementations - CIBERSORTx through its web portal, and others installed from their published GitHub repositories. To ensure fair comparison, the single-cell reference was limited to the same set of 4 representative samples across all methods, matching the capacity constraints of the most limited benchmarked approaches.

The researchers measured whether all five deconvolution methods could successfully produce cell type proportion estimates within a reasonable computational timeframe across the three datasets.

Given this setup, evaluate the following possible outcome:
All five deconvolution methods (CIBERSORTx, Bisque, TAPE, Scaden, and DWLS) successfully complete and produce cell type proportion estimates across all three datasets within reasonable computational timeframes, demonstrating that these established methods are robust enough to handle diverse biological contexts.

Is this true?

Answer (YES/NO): NO